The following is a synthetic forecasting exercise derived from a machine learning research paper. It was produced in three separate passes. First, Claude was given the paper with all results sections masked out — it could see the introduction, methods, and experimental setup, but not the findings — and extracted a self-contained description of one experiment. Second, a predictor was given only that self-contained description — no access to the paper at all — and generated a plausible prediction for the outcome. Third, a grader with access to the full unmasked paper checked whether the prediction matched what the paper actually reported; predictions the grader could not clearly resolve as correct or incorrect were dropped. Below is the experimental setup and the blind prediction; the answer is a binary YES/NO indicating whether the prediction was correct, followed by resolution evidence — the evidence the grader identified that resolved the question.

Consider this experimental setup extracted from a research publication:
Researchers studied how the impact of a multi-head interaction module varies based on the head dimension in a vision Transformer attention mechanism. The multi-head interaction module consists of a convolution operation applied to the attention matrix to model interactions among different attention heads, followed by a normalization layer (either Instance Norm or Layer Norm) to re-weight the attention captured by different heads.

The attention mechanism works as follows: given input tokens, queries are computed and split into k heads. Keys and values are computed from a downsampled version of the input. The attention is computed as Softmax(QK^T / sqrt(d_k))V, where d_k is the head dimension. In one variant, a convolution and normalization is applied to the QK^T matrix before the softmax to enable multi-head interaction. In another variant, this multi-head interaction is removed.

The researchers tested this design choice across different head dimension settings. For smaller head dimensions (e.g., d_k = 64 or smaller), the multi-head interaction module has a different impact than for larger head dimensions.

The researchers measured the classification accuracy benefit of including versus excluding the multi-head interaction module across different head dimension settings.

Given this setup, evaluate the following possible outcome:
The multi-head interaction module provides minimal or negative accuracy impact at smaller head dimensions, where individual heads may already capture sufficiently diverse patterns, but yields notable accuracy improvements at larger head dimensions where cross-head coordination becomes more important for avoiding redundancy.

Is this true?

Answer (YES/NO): NO